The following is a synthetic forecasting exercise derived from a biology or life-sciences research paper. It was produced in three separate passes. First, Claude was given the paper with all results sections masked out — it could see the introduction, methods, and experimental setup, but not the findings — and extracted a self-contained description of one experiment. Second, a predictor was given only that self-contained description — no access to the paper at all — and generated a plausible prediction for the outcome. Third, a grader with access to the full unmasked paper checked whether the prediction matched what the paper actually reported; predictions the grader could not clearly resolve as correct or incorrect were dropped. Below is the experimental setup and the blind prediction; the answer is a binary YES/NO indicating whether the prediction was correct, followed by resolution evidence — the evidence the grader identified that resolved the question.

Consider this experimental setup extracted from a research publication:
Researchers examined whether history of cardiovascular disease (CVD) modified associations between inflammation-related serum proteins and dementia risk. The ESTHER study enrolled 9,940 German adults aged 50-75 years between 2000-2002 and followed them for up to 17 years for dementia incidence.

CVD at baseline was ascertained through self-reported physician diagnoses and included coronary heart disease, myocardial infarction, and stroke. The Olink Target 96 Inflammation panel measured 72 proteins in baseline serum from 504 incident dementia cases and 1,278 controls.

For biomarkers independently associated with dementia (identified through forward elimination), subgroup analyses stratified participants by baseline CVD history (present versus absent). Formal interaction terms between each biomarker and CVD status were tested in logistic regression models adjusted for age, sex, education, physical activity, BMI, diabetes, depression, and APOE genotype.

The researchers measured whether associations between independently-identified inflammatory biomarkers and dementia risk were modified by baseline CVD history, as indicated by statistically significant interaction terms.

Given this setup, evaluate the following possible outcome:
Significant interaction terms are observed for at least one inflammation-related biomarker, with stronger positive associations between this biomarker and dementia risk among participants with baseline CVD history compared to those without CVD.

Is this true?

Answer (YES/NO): NO